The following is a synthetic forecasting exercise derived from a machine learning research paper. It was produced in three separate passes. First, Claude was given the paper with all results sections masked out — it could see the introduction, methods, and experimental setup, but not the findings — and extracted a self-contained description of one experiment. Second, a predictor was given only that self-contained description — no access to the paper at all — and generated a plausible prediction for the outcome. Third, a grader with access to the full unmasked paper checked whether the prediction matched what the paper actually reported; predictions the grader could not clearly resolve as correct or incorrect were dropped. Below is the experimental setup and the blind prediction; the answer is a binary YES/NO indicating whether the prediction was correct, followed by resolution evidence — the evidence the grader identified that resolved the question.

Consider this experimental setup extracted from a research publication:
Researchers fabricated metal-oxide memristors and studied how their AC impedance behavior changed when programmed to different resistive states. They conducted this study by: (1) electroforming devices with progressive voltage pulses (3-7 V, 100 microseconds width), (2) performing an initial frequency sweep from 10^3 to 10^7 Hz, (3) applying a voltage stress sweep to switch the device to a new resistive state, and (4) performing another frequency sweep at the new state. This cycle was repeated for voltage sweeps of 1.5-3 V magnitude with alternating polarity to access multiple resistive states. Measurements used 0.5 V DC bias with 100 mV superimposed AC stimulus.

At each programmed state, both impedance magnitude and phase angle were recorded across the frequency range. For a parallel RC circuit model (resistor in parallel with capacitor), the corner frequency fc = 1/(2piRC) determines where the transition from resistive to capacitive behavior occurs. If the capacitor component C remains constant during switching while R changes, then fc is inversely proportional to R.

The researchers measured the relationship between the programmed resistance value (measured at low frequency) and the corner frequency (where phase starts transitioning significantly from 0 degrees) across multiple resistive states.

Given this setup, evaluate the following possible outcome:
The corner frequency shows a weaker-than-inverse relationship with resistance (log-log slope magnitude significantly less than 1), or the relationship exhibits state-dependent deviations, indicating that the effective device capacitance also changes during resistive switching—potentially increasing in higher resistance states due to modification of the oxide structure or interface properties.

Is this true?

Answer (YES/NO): NO